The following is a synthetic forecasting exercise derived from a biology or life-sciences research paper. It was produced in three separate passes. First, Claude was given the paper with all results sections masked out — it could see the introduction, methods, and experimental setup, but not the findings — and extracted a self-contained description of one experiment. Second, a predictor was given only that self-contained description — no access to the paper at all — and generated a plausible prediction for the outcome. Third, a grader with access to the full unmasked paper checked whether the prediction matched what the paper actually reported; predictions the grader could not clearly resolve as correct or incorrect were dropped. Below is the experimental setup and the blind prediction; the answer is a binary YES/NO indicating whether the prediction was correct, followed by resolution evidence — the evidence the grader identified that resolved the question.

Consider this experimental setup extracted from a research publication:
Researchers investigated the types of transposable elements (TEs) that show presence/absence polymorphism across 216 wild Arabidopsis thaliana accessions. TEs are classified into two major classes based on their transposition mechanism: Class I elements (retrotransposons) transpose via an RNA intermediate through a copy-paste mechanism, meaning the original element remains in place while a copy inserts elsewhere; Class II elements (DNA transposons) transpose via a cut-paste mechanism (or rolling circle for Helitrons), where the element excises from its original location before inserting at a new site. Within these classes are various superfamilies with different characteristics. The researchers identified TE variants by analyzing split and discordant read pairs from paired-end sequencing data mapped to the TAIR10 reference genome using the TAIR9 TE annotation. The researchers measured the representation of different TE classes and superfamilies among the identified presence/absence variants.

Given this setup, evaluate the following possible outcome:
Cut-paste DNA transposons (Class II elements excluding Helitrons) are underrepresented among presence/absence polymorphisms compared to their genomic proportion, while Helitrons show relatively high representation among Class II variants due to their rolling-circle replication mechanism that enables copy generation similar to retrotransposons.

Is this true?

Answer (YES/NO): NO